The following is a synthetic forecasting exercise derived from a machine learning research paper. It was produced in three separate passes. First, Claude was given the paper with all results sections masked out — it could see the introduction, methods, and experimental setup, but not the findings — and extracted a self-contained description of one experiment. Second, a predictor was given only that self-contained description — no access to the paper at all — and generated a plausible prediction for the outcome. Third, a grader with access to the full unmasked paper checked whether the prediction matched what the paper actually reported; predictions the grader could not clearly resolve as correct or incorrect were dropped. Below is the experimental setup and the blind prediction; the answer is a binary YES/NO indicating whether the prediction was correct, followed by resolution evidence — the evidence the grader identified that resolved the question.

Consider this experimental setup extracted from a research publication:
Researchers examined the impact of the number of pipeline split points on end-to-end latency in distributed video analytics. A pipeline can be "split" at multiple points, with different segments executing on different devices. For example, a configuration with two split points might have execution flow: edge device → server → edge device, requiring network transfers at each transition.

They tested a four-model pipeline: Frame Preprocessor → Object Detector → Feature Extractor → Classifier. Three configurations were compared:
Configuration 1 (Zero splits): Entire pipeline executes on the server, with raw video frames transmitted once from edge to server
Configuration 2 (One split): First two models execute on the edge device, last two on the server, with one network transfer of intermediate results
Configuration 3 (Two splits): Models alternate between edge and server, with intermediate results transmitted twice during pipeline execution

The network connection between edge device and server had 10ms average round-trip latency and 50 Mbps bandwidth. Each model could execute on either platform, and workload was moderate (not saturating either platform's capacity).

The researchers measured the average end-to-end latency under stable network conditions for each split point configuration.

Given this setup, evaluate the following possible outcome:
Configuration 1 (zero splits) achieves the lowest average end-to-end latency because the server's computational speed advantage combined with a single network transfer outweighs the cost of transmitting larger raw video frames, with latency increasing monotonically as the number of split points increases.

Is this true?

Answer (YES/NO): NO